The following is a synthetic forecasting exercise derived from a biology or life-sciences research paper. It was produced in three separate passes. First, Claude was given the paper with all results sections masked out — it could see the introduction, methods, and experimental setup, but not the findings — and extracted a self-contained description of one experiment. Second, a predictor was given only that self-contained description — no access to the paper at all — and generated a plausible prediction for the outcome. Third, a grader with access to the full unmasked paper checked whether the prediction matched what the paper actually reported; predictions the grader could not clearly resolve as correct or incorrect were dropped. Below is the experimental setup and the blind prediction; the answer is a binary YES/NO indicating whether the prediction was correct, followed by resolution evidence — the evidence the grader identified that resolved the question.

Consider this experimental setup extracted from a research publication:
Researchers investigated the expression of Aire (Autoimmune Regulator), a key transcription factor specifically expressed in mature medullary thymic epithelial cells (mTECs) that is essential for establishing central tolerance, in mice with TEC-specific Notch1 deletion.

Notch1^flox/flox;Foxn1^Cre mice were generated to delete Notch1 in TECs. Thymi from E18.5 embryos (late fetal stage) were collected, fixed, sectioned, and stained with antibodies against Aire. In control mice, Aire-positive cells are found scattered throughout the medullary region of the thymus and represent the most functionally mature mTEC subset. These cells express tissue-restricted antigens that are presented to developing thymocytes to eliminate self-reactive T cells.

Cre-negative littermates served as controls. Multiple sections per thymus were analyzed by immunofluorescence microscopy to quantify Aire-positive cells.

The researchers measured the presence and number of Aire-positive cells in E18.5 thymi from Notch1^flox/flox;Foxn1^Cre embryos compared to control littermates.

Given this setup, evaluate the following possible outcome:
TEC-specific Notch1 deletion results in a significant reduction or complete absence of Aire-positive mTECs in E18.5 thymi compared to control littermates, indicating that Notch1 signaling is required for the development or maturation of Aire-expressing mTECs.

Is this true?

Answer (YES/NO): YES